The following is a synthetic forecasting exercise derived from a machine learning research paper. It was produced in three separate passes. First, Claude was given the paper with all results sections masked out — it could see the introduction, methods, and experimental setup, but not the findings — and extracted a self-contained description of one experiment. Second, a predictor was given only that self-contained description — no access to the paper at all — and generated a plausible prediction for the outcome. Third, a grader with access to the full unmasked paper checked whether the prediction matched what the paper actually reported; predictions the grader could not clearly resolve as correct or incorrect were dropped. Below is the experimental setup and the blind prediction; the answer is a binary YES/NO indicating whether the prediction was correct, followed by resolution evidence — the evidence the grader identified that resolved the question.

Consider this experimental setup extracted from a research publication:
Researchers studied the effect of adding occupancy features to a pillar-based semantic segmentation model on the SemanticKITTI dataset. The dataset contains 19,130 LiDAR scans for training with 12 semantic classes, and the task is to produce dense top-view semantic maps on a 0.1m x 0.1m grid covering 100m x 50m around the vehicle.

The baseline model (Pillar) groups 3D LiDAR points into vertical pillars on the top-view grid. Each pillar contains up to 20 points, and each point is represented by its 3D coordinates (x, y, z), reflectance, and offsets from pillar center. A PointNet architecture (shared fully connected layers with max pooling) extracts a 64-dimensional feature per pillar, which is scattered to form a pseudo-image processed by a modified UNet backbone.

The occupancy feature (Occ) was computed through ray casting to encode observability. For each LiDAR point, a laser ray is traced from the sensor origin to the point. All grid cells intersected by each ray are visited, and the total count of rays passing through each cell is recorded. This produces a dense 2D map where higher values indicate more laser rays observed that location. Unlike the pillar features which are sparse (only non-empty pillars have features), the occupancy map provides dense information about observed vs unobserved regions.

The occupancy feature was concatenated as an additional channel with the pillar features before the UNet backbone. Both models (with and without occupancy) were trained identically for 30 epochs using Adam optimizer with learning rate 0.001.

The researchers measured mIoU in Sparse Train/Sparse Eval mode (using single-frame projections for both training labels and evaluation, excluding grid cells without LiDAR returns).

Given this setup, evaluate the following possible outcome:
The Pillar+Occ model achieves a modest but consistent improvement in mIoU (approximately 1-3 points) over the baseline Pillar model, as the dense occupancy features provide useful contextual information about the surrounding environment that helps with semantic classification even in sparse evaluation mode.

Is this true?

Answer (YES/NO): NO